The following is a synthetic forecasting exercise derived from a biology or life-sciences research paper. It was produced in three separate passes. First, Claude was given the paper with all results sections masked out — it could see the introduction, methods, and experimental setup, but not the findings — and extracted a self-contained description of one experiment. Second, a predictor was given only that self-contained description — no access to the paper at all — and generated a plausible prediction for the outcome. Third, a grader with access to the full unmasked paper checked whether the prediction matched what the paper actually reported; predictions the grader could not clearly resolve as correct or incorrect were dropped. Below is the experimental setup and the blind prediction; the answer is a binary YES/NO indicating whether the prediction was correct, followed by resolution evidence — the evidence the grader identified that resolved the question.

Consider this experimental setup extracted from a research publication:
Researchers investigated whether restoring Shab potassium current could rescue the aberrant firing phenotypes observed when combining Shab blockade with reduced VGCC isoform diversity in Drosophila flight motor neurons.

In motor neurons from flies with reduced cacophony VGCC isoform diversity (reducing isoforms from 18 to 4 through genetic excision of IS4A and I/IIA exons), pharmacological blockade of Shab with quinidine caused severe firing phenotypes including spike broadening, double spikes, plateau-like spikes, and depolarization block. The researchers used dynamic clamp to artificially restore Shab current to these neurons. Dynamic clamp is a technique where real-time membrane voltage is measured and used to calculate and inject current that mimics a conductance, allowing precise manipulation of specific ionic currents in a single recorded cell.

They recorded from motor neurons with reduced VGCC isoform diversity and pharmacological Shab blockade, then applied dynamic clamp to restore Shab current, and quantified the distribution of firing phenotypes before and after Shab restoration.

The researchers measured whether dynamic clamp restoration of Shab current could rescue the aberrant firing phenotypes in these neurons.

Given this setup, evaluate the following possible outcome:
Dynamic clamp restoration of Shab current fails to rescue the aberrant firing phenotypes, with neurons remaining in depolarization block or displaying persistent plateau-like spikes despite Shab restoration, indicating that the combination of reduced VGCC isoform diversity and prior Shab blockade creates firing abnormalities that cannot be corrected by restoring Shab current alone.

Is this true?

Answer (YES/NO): NO